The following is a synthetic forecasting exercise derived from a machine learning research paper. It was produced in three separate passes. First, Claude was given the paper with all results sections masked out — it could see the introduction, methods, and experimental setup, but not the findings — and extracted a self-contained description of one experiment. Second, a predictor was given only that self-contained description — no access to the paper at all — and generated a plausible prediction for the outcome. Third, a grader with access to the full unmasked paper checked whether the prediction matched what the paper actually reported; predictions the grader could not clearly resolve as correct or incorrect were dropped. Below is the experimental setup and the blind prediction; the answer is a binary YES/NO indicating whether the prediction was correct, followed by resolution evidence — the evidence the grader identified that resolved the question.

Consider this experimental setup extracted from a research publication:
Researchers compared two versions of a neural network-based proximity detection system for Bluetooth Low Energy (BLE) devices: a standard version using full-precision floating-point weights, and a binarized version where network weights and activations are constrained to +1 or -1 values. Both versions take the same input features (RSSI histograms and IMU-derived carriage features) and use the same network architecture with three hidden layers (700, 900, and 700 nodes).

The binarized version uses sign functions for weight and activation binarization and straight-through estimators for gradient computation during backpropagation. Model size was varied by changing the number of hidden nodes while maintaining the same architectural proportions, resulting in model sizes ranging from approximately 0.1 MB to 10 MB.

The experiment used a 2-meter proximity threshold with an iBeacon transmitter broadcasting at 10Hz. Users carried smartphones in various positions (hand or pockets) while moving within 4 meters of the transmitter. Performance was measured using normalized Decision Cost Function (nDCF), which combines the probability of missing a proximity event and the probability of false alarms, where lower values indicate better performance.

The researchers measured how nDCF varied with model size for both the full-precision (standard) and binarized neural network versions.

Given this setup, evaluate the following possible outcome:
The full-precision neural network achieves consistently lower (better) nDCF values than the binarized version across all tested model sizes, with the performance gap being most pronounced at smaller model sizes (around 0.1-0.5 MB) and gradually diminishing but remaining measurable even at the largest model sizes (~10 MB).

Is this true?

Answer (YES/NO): NO